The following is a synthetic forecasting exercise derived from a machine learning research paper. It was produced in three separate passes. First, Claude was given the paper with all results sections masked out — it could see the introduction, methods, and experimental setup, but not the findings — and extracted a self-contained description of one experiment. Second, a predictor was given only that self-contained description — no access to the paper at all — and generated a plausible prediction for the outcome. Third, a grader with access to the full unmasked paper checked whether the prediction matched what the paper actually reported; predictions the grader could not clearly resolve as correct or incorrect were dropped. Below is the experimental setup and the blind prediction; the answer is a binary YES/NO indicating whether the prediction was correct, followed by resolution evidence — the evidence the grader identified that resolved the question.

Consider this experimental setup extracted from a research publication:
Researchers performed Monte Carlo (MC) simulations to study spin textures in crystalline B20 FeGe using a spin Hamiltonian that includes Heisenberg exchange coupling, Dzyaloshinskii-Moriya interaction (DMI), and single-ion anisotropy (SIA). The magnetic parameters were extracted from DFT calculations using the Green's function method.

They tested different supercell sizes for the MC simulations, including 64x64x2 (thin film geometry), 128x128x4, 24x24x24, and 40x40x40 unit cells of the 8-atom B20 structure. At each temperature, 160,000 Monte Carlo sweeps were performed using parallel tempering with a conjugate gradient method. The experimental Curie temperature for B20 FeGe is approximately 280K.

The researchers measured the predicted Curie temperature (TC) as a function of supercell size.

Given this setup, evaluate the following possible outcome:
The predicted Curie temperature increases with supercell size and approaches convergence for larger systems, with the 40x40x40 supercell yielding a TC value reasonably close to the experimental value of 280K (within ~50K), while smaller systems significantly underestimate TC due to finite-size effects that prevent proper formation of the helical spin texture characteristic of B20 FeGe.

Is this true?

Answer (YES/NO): YES